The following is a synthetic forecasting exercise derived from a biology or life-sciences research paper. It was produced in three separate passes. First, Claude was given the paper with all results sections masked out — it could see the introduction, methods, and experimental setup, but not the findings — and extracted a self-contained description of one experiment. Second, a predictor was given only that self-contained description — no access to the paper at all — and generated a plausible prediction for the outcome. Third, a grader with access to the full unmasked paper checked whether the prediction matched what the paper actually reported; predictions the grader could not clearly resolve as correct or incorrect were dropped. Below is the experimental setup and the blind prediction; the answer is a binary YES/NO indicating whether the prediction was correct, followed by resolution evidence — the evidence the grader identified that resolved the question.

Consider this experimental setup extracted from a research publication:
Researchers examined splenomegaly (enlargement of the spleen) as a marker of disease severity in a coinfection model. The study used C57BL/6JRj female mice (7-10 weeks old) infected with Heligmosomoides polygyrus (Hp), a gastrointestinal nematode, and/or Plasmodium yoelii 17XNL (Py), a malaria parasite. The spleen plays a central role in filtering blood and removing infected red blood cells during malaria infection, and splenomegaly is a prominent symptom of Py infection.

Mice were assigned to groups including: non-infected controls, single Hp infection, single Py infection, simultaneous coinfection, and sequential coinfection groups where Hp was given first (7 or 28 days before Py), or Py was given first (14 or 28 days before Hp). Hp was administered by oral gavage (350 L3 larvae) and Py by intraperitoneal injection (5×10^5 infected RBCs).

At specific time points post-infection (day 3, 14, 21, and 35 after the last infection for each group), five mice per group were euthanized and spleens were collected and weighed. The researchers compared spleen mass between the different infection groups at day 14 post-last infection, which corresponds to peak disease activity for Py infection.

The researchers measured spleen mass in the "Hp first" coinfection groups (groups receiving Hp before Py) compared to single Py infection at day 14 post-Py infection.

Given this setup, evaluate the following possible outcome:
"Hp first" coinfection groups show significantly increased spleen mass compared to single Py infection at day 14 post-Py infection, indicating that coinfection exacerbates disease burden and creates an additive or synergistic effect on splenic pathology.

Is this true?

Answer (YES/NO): NO